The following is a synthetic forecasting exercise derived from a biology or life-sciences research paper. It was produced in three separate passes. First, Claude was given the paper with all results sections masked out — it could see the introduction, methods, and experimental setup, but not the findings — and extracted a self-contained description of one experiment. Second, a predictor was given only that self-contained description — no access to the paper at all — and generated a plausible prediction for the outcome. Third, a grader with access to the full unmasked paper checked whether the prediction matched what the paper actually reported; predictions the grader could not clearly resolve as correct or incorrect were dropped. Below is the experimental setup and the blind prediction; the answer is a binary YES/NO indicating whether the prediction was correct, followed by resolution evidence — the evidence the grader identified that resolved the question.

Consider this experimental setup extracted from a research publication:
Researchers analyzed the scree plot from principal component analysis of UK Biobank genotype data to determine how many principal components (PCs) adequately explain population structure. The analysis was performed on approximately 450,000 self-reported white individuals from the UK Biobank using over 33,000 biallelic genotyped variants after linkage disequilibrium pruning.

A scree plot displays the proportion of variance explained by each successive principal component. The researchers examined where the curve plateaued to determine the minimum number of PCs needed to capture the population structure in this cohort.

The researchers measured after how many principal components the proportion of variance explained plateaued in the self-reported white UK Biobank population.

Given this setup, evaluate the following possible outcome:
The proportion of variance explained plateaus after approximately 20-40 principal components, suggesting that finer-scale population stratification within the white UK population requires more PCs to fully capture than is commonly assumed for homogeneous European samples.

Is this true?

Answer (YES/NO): NO